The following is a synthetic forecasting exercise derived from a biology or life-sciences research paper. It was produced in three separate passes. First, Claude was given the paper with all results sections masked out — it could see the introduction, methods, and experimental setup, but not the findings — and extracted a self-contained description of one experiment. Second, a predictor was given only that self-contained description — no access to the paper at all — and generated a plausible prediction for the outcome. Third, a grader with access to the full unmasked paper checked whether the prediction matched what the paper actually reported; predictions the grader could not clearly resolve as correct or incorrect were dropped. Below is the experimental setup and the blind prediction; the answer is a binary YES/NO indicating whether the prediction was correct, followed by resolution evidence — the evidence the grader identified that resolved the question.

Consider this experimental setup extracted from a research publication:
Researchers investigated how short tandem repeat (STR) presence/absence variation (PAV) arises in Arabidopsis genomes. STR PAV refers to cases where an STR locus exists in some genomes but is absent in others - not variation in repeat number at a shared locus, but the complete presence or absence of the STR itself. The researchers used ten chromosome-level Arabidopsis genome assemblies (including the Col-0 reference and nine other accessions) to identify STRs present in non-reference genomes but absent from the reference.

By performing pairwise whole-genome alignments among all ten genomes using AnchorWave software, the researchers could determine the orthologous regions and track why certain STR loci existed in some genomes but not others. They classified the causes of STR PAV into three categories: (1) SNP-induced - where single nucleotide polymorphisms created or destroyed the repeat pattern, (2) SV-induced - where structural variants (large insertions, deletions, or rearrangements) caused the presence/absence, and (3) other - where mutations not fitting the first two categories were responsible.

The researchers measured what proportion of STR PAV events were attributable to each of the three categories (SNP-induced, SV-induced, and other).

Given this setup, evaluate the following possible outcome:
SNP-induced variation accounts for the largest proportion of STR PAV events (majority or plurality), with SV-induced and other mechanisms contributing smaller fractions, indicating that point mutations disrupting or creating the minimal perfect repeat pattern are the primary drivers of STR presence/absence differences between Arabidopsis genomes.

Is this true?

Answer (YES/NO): NO